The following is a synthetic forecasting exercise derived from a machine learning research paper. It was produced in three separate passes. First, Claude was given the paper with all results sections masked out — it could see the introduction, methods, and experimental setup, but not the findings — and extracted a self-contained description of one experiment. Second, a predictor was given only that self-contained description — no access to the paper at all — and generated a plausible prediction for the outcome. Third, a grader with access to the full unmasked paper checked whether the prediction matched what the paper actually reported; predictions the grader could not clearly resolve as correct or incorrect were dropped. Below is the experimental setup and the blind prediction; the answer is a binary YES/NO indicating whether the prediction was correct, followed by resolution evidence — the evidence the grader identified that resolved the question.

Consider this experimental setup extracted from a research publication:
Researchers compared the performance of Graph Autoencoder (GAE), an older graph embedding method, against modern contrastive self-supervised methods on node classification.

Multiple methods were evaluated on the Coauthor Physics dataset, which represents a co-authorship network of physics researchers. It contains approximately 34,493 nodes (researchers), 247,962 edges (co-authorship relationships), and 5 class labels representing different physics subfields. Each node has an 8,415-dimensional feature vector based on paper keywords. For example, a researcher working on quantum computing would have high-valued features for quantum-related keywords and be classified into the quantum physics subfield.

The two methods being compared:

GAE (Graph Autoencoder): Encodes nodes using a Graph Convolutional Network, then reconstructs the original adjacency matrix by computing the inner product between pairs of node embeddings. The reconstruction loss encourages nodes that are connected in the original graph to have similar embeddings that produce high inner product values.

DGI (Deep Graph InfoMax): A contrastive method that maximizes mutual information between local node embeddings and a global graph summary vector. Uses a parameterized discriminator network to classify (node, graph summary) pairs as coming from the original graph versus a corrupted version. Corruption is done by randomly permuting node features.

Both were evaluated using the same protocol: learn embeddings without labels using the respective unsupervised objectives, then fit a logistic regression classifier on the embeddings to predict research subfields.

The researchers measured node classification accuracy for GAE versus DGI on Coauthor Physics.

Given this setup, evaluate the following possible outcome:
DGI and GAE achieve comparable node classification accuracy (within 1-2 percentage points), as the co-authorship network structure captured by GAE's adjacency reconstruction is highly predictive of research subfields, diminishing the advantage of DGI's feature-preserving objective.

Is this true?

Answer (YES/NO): YES